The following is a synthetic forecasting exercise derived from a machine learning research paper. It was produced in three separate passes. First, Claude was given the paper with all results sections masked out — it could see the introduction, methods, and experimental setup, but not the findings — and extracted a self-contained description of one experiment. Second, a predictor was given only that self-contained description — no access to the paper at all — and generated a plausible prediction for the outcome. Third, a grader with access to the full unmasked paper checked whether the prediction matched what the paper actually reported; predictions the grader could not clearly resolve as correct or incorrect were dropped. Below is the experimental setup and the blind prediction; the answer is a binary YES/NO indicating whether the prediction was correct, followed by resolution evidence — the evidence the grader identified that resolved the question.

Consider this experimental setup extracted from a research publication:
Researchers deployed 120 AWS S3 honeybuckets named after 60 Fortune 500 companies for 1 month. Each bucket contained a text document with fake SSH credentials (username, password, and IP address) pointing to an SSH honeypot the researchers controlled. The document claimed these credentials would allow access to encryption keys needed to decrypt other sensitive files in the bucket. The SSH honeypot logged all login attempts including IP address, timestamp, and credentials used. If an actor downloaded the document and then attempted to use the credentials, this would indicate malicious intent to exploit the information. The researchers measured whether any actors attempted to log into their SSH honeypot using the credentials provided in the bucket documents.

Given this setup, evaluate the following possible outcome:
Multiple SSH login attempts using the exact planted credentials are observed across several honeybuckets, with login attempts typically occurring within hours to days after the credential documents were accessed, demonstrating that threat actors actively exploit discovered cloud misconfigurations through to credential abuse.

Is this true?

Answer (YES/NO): YES